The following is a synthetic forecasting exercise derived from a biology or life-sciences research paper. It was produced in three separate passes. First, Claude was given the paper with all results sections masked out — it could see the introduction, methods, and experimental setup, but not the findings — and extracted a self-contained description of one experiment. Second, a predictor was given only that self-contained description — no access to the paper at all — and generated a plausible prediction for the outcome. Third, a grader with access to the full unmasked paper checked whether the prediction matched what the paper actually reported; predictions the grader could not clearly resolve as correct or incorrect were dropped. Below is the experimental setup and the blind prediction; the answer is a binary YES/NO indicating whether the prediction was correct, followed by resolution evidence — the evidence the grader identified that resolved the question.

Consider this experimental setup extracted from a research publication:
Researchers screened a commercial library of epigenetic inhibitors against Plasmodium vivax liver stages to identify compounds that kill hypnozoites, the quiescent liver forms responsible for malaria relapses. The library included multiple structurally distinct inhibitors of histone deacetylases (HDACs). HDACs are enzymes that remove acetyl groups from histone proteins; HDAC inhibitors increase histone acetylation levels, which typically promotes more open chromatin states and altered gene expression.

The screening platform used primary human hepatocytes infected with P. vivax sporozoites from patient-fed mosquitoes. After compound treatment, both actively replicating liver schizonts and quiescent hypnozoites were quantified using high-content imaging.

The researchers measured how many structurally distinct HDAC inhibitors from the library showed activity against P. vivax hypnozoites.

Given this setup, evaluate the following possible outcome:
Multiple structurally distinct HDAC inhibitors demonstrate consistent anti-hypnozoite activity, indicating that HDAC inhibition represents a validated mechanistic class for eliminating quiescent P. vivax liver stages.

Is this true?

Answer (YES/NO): YES